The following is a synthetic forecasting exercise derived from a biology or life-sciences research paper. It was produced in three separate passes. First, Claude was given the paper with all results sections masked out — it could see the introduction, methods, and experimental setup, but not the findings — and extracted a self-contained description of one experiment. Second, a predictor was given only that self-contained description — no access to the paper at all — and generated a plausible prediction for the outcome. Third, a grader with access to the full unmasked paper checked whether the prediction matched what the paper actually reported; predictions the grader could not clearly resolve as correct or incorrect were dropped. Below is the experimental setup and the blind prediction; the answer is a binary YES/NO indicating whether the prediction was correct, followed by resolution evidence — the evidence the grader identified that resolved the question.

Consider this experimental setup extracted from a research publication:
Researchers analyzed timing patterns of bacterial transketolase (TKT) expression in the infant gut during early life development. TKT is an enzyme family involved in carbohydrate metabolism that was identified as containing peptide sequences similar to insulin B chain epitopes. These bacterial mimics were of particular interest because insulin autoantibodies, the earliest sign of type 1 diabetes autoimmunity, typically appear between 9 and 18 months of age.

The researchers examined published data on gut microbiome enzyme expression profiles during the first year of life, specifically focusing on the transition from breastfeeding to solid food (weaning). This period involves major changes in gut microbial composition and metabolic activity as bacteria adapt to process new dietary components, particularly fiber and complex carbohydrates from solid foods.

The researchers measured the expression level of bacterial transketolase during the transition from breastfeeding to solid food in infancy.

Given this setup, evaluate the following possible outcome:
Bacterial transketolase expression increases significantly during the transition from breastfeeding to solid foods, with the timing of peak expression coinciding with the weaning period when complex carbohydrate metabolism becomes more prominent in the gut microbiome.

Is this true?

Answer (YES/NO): YES